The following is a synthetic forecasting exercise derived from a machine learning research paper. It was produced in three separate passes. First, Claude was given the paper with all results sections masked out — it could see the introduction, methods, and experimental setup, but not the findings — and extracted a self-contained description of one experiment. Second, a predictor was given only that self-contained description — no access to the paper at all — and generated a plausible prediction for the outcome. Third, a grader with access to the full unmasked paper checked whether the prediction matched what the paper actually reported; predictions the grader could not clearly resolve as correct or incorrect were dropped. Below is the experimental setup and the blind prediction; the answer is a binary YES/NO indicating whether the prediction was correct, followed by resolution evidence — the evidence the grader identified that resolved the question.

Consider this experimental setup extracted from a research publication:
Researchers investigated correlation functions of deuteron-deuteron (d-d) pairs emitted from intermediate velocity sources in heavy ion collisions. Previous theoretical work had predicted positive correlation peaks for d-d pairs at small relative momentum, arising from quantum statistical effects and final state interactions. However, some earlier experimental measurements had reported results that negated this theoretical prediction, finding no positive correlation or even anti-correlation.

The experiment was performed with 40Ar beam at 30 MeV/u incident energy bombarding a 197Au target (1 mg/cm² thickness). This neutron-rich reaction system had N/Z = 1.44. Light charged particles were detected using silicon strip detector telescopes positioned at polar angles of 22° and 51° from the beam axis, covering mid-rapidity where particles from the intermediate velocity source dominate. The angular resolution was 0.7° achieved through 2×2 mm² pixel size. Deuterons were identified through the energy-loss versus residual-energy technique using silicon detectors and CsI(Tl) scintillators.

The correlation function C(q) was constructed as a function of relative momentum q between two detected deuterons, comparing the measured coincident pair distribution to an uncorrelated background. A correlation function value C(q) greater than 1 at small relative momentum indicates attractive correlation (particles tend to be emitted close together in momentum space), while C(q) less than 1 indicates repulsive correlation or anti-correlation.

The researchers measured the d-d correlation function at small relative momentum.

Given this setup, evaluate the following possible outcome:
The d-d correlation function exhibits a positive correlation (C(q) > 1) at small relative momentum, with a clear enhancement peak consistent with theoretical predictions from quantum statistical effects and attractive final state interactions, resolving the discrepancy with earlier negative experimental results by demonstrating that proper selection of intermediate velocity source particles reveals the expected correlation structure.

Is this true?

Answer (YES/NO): NO